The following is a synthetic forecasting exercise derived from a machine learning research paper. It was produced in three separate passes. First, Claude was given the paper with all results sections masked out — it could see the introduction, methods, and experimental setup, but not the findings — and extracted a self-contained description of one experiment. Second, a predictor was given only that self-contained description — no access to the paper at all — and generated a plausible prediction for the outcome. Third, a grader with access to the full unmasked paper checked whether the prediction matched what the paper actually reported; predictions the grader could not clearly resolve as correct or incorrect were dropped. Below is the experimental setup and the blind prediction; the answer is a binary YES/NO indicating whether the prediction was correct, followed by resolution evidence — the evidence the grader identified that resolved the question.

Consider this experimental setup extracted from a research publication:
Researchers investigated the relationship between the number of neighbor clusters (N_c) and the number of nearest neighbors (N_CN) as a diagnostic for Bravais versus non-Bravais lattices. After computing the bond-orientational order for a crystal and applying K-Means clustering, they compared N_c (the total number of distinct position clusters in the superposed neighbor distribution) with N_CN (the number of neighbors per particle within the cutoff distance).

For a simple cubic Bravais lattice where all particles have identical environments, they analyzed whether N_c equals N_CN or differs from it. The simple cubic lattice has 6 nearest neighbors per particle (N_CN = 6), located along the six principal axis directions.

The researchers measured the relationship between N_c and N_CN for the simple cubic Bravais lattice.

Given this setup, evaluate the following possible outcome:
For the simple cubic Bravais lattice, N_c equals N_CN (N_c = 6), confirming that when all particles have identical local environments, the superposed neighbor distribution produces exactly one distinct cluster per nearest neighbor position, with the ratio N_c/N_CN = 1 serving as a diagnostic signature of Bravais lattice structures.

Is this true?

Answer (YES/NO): YES